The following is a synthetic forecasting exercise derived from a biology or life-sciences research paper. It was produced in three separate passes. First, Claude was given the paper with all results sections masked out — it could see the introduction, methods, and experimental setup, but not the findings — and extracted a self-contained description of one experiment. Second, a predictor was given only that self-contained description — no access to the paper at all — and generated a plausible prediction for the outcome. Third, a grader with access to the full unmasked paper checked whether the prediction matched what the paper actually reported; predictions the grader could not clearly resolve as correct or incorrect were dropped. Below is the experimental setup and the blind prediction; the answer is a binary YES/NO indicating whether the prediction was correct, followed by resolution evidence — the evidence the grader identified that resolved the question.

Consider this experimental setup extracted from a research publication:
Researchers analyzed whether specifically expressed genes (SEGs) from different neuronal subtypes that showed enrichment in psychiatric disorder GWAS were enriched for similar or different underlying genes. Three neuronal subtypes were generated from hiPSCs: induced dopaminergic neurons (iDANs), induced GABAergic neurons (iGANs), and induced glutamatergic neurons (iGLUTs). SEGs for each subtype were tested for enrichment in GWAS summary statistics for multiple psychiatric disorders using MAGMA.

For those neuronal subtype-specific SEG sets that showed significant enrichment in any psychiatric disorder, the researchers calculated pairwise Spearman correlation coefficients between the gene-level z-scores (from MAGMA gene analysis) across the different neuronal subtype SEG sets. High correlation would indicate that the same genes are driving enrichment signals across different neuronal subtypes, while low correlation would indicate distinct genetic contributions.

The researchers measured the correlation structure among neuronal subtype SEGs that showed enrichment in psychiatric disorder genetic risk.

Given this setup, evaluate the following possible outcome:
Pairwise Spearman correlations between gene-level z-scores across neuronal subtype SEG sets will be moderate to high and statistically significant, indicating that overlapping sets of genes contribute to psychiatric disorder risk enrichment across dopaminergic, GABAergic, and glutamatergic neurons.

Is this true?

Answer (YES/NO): YES